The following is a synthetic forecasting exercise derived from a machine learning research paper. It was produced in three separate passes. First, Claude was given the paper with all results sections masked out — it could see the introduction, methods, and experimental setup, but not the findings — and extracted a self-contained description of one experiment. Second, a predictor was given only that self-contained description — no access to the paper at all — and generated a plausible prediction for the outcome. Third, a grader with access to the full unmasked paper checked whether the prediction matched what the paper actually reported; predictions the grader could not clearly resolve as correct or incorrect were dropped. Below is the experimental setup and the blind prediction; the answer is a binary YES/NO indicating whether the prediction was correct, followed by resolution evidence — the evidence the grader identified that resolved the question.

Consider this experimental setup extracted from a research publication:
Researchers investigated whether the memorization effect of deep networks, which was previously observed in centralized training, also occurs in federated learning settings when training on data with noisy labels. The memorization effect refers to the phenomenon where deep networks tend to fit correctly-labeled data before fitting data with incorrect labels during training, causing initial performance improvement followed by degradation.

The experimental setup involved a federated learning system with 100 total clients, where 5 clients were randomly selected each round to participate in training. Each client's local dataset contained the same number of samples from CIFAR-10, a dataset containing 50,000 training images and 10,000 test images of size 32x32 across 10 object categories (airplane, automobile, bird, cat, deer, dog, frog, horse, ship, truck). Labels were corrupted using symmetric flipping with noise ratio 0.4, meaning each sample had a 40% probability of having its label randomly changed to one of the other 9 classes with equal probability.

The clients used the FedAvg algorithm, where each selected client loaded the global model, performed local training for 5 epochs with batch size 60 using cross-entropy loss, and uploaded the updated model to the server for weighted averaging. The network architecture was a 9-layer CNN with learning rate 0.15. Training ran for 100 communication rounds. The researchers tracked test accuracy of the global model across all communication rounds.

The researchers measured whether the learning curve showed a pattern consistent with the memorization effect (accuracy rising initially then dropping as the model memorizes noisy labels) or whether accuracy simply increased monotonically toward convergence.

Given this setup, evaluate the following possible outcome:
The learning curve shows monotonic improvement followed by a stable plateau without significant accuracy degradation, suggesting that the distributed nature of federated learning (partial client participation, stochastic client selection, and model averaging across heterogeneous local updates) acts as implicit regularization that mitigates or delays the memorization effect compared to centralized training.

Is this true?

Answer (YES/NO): NO